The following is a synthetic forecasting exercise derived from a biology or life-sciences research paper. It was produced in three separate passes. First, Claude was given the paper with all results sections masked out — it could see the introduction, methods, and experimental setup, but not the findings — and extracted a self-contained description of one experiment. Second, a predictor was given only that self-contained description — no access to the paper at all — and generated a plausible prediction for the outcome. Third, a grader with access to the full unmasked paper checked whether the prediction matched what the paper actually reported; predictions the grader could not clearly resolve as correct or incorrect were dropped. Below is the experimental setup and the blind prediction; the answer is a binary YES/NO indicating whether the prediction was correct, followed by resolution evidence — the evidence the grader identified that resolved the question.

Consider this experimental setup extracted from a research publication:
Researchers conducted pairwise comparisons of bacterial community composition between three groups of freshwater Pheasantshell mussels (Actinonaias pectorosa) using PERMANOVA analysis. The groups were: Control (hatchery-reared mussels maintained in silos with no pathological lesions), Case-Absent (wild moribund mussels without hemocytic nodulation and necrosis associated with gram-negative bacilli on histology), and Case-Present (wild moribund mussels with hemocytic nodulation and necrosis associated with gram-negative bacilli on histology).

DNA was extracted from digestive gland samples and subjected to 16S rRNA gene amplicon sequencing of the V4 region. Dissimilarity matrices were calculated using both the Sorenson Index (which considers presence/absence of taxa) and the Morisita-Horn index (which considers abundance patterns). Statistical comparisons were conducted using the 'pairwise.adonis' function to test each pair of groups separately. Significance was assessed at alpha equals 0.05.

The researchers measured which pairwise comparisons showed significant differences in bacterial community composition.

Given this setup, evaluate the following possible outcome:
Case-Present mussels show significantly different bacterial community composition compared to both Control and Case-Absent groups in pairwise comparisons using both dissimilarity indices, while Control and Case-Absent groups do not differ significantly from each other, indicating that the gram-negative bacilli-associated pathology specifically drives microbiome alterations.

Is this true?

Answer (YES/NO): NO